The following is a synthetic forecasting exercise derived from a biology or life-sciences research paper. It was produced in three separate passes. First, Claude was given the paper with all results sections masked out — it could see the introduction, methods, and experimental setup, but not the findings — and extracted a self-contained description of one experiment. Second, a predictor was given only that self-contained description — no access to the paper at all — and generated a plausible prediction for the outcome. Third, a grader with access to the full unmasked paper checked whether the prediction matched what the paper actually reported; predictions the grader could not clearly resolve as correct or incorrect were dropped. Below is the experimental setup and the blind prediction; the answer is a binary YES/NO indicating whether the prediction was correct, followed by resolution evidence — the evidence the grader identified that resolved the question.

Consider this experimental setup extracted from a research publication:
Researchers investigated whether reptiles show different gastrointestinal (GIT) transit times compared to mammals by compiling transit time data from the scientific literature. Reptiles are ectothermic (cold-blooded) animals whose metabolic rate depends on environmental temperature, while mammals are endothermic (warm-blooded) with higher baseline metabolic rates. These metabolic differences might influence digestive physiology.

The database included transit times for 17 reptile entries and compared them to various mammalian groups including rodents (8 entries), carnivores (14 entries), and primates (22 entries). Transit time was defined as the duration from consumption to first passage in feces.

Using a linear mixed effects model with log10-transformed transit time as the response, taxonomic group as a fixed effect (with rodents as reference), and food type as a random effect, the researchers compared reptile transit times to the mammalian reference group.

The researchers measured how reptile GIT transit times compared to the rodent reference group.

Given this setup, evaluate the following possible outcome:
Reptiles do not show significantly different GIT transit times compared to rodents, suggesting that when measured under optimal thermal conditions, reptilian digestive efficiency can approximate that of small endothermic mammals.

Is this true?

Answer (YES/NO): NO